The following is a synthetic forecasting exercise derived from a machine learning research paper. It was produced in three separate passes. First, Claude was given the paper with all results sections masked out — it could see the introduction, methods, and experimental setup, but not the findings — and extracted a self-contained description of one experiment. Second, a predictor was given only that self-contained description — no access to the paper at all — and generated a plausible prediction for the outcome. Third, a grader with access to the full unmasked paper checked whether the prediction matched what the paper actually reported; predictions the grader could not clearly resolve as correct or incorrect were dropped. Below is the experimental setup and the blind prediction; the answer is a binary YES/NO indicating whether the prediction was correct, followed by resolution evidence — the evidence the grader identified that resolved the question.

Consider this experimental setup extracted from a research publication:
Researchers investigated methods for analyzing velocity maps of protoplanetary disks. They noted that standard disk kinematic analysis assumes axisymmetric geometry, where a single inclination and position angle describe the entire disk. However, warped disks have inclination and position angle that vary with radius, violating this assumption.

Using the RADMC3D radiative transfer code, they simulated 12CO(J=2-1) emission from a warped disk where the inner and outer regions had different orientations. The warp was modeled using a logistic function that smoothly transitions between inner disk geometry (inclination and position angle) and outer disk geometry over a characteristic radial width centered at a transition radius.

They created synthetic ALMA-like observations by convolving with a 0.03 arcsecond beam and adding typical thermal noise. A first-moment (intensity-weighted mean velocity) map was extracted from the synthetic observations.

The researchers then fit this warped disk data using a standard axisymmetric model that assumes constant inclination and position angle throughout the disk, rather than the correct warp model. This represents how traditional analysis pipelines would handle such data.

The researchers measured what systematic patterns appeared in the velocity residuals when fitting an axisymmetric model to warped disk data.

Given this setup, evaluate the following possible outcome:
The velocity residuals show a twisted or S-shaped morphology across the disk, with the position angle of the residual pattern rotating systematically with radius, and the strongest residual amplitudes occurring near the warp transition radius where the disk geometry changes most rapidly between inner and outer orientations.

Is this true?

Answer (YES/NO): NO